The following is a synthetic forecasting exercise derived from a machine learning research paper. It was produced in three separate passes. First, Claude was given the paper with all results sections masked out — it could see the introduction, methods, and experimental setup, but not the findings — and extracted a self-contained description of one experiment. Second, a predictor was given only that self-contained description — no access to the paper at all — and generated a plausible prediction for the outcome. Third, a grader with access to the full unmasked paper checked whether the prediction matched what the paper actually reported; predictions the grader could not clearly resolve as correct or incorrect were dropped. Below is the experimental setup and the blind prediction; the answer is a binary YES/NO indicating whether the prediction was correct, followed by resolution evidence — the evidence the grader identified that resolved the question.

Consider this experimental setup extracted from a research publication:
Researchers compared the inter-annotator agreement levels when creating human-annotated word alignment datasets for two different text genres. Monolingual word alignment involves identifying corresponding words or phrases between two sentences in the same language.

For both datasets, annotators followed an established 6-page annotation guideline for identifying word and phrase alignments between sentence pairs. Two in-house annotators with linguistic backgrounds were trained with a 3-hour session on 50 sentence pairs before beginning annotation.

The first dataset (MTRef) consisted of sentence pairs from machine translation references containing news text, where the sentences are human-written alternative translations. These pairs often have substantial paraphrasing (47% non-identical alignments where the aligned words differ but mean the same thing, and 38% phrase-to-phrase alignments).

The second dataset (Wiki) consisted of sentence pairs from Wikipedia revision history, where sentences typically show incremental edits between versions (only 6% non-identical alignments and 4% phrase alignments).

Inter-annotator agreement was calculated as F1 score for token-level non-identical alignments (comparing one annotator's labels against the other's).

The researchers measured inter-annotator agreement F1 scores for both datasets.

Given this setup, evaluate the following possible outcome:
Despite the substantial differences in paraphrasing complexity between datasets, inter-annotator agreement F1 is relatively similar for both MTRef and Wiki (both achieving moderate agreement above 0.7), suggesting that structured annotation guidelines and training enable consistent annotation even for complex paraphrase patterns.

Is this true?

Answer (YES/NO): NO